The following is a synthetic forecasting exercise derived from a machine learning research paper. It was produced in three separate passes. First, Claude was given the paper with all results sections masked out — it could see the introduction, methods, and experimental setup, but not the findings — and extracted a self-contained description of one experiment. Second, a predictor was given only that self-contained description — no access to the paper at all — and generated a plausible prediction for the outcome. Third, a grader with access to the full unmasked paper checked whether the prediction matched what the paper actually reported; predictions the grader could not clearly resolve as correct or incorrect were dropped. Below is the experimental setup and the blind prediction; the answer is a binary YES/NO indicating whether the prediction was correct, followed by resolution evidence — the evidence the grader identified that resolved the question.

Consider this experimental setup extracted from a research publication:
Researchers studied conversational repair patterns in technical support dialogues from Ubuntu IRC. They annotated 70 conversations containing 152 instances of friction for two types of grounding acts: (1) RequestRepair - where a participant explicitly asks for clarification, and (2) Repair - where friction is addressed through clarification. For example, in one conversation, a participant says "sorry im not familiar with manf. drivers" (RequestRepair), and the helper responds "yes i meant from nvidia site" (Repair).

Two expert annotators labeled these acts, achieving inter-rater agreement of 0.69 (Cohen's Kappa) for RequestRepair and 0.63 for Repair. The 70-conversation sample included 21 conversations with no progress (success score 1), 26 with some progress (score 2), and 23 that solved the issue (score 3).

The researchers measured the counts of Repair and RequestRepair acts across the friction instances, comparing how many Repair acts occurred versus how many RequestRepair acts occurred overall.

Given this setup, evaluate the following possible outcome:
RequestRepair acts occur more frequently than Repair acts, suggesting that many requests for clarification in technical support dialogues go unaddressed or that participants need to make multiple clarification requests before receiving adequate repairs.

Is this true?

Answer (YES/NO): NO